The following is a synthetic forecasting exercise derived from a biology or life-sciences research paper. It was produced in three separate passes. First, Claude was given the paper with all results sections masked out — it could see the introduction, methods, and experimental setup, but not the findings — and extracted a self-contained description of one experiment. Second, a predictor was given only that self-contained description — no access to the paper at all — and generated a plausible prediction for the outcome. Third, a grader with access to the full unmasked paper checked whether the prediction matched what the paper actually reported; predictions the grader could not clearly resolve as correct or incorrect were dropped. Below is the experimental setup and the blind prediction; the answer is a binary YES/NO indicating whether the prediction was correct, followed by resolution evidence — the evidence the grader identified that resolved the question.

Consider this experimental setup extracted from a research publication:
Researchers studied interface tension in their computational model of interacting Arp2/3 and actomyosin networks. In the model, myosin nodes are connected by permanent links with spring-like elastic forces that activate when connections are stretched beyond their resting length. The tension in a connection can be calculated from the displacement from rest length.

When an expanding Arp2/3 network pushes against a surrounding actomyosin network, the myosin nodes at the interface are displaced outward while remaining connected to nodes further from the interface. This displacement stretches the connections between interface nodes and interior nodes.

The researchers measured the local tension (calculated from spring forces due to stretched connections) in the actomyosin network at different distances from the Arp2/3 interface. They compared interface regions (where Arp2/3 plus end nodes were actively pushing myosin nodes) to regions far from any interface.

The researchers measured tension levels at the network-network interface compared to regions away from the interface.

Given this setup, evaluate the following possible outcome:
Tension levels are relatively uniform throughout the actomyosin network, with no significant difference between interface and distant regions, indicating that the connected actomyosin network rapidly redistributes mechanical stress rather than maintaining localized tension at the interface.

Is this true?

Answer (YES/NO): NO